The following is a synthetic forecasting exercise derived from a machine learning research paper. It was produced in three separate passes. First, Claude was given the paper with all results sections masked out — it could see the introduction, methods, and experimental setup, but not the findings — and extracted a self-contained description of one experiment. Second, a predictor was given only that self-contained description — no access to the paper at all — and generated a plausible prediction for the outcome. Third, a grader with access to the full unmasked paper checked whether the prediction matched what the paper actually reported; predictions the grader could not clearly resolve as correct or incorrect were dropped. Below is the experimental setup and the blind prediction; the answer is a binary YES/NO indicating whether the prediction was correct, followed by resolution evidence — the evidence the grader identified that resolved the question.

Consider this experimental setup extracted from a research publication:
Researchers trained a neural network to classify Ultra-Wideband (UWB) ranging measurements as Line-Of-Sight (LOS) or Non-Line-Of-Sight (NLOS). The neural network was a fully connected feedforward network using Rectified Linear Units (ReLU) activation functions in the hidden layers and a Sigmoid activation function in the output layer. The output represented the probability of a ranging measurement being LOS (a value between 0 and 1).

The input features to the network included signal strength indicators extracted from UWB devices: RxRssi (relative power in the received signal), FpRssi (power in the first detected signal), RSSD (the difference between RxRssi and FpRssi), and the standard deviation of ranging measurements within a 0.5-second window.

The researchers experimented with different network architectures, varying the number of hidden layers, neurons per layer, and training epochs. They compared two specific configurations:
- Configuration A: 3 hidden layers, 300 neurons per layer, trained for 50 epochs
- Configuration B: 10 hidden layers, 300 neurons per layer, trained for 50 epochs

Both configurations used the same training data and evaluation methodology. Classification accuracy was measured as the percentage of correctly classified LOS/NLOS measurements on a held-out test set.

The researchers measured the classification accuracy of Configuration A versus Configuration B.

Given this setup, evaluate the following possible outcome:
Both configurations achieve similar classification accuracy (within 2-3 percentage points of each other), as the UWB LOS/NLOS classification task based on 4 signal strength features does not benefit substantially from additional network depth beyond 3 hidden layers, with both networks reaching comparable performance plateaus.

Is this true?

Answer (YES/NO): YES